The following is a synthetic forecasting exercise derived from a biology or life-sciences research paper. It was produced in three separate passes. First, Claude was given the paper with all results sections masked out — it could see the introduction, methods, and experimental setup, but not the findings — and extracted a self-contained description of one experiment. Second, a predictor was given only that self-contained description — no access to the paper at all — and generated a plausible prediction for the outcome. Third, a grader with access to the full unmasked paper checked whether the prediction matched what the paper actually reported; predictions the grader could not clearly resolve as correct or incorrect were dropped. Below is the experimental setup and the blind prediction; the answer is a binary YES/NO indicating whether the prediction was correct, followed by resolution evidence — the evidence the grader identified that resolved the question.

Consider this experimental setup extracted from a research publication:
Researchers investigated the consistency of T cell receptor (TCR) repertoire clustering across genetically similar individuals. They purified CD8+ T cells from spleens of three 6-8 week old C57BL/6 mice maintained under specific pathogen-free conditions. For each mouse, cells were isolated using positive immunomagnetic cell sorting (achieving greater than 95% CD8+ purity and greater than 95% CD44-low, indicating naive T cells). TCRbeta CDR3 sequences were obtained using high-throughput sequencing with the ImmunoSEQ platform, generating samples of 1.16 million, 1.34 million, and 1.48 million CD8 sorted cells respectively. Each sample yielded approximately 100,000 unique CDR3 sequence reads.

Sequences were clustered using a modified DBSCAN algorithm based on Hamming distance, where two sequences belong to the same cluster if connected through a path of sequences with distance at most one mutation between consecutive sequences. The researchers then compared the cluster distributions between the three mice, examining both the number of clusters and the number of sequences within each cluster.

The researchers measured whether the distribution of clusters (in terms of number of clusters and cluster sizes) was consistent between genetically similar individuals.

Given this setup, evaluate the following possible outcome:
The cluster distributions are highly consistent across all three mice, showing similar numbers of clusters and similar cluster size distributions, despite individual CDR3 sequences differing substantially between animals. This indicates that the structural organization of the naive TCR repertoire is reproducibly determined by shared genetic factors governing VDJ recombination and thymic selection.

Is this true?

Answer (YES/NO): YES